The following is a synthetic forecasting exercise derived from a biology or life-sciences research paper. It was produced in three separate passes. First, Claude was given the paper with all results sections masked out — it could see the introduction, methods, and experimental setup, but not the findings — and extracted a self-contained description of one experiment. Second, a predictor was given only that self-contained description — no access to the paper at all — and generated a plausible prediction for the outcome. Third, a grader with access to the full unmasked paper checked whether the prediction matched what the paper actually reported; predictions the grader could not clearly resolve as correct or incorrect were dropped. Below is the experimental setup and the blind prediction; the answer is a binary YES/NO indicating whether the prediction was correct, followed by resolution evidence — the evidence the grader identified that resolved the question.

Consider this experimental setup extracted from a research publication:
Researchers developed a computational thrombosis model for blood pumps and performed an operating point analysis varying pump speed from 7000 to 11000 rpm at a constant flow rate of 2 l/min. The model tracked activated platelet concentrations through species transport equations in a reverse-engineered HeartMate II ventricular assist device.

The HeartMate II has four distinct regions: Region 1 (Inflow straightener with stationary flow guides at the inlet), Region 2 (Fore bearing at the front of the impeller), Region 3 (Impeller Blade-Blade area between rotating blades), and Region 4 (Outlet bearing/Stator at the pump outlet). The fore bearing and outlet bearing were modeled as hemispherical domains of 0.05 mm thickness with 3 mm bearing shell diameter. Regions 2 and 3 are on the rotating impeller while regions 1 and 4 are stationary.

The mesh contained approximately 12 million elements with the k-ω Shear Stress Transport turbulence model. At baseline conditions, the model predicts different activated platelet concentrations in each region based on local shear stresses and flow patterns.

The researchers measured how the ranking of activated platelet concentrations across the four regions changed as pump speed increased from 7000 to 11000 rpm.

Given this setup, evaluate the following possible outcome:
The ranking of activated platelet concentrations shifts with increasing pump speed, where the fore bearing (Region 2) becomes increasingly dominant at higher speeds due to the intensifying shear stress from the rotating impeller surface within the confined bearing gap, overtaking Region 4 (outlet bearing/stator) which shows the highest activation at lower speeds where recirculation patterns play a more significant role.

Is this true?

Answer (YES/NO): NO